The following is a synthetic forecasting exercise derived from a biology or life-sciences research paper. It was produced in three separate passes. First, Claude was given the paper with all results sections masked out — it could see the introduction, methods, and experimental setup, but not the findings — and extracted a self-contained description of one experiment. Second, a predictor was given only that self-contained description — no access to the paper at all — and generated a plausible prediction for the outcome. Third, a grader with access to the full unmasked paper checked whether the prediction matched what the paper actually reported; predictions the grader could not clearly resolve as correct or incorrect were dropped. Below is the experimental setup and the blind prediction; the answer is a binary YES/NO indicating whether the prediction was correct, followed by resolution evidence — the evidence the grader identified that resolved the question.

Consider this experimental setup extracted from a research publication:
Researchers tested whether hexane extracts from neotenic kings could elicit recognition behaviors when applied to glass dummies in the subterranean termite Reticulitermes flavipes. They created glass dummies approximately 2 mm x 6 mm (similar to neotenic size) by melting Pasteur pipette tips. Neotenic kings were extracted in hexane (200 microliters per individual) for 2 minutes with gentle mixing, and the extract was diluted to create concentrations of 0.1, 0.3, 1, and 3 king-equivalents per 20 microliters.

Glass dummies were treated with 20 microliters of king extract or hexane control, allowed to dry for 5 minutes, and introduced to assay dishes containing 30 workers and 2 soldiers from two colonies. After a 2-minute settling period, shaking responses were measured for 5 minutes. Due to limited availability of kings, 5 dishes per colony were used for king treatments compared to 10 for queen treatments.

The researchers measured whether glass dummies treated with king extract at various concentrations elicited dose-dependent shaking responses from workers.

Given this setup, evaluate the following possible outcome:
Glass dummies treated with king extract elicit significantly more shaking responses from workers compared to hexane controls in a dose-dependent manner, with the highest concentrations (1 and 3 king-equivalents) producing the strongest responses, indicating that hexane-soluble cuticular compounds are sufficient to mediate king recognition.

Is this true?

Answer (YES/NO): NO